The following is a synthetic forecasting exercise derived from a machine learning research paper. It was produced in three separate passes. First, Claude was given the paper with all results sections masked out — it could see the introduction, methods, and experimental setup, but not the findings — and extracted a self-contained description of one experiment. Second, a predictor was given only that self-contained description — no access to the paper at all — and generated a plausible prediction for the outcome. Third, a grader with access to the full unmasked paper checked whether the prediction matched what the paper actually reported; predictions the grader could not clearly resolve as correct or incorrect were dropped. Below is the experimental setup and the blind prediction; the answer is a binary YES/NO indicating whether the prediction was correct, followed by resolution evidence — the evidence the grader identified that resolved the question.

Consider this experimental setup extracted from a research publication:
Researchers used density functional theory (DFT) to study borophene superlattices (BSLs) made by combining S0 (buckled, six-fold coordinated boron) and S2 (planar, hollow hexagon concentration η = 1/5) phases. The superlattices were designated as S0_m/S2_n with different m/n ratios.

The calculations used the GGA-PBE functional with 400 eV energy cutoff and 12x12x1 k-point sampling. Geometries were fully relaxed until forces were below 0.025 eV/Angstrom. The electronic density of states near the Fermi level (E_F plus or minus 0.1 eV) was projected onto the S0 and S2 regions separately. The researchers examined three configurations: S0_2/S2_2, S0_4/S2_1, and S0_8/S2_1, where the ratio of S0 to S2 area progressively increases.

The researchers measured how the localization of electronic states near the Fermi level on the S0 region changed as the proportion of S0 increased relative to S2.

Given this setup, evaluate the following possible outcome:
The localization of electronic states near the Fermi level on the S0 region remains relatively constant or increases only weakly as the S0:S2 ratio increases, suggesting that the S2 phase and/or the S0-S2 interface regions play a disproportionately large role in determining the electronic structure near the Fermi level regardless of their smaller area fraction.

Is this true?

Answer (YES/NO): NO